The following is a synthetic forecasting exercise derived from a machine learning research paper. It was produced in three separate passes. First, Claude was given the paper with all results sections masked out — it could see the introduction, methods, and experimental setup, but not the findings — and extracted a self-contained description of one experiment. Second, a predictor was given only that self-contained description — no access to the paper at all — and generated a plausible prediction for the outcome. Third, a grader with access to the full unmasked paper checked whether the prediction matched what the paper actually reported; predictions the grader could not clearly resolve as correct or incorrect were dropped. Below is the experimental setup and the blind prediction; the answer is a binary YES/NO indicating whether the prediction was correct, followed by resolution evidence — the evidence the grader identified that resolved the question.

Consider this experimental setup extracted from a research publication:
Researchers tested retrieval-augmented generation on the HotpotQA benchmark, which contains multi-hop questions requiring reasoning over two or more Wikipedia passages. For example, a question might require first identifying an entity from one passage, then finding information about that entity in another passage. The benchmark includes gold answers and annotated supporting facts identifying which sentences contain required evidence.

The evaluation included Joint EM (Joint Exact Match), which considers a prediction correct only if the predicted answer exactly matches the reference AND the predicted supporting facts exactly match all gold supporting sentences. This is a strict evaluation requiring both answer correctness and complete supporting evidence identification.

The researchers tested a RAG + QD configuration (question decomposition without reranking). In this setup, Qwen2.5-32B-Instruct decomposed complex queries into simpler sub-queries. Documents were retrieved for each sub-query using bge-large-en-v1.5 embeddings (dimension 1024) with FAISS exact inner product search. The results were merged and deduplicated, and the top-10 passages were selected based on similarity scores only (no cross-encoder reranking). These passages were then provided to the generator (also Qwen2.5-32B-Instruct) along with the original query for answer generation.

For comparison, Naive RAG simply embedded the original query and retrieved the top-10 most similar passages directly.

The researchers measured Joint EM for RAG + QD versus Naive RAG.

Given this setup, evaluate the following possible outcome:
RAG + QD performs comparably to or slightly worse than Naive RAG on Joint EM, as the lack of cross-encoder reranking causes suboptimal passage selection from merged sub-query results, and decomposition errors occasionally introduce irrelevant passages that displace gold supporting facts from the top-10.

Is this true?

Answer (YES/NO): YES